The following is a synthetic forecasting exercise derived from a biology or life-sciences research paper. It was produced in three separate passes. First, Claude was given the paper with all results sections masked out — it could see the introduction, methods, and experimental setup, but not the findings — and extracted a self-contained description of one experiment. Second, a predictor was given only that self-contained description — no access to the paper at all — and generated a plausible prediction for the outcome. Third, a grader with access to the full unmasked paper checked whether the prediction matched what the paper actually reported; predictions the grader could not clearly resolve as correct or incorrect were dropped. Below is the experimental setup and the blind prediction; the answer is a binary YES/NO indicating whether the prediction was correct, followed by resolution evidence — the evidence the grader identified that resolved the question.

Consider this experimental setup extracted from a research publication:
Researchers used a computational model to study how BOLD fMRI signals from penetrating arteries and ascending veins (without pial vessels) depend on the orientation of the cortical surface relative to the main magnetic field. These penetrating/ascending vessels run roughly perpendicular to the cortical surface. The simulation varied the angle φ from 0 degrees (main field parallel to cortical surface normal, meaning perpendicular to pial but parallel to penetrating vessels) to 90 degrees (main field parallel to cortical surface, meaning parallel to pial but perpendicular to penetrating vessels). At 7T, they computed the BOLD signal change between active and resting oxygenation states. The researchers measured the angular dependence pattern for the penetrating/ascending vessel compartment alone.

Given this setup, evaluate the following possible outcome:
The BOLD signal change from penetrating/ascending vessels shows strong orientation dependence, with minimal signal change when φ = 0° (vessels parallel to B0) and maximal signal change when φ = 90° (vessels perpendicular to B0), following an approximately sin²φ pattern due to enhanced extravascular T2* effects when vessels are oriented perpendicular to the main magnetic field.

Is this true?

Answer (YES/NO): NO